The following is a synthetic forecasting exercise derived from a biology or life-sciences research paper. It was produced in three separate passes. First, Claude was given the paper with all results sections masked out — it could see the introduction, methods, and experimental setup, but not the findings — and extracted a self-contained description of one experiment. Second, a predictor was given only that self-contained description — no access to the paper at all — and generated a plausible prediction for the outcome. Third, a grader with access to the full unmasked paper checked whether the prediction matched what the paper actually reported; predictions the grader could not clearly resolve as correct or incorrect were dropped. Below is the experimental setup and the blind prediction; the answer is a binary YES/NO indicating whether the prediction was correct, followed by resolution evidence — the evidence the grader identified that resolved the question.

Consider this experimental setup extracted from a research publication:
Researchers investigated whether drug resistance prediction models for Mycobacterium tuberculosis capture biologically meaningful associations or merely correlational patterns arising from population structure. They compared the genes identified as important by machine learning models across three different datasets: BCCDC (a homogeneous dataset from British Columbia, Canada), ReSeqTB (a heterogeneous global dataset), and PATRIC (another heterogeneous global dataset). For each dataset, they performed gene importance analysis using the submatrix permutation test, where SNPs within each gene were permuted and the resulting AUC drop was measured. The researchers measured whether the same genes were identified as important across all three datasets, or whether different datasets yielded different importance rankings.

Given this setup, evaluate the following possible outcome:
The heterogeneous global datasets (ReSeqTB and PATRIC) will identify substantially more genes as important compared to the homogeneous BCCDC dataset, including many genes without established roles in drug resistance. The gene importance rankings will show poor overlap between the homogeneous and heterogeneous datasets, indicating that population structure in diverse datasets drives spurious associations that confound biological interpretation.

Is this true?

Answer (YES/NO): NO